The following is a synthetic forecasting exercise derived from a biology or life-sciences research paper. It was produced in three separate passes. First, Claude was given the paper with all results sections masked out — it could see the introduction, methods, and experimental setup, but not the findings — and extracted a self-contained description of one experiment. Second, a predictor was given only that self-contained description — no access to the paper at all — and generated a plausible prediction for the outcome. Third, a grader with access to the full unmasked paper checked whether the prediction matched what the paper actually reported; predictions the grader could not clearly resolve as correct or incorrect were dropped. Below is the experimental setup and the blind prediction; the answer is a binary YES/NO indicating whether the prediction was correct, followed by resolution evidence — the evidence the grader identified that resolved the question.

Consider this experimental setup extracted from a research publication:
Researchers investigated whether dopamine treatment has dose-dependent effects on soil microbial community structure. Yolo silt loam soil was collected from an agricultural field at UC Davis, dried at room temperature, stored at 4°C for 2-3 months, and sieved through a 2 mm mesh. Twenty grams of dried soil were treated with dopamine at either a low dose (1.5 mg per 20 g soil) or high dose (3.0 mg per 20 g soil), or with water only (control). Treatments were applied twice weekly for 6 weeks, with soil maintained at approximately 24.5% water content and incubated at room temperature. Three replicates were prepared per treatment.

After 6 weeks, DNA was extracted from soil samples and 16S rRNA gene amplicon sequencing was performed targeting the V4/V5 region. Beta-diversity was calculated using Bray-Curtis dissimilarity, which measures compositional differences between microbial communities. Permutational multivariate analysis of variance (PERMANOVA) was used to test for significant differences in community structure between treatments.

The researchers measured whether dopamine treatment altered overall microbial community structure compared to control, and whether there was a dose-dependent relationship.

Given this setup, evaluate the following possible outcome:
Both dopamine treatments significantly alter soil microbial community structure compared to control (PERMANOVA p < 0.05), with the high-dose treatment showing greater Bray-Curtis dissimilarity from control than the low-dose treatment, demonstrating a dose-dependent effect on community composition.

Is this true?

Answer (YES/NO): NO